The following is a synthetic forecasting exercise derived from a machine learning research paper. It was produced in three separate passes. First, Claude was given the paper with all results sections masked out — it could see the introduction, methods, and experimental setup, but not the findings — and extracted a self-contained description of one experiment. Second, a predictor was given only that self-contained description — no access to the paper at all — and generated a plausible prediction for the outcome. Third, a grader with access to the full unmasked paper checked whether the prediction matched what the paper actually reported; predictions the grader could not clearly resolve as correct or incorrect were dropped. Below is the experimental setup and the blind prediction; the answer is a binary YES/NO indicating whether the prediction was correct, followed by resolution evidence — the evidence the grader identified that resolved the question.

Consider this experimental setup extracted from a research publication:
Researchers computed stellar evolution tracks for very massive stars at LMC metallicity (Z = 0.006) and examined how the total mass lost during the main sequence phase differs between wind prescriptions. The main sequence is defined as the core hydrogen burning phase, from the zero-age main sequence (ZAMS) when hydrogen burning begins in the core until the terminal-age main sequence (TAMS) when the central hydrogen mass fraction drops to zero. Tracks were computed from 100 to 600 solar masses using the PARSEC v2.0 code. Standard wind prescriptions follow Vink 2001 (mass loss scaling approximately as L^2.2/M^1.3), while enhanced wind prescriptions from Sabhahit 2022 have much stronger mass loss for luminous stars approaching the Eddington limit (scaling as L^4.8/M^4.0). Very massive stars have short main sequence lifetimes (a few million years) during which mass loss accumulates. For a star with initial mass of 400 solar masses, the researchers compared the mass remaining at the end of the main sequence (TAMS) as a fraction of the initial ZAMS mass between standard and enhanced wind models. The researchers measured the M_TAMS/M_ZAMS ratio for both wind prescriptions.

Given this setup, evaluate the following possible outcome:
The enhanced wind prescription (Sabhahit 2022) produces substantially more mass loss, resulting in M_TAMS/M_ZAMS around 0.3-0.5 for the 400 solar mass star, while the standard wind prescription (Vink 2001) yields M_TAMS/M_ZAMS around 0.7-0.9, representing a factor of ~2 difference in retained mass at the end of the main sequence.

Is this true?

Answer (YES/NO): NO